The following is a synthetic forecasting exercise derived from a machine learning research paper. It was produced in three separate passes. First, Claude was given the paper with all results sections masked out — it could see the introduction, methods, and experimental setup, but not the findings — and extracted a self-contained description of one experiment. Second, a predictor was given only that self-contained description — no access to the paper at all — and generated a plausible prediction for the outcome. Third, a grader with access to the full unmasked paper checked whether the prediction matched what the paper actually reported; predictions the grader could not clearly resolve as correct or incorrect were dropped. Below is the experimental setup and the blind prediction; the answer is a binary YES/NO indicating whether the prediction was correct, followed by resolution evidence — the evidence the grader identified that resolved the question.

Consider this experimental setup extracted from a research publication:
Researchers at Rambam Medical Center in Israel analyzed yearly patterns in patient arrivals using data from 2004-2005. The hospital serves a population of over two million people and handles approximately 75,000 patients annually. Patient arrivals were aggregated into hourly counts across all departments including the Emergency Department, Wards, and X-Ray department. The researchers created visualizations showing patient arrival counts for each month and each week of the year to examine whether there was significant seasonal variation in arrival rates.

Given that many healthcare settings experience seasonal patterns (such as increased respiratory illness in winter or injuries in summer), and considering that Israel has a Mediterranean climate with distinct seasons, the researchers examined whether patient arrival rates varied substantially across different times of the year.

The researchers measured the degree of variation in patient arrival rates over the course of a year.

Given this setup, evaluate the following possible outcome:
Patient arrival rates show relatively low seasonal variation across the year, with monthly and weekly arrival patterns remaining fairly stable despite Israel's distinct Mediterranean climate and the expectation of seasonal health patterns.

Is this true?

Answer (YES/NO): YES